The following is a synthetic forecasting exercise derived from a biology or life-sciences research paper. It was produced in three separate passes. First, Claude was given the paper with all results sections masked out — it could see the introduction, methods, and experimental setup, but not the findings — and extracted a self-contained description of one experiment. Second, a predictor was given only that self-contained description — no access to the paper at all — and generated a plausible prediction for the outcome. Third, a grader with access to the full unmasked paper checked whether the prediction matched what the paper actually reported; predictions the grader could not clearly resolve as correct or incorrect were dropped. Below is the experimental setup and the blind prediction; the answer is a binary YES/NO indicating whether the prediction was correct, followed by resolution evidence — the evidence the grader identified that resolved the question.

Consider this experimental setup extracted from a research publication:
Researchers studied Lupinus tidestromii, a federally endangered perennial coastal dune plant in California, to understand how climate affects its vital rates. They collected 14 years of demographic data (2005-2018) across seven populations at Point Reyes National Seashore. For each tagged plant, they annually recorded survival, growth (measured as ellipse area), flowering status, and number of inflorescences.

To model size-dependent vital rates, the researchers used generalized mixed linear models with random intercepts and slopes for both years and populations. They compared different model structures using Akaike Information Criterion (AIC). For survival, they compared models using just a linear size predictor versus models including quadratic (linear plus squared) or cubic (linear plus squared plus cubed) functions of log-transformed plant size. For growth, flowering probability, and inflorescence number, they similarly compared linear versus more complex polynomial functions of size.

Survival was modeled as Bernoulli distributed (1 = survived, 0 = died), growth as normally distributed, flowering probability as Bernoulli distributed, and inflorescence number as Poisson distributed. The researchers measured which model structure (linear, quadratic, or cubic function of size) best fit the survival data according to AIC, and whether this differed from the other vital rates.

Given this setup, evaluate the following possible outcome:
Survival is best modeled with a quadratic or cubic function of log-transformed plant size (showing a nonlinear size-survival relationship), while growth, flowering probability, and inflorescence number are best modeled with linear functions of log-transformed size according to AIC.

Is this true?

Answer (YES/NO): YES